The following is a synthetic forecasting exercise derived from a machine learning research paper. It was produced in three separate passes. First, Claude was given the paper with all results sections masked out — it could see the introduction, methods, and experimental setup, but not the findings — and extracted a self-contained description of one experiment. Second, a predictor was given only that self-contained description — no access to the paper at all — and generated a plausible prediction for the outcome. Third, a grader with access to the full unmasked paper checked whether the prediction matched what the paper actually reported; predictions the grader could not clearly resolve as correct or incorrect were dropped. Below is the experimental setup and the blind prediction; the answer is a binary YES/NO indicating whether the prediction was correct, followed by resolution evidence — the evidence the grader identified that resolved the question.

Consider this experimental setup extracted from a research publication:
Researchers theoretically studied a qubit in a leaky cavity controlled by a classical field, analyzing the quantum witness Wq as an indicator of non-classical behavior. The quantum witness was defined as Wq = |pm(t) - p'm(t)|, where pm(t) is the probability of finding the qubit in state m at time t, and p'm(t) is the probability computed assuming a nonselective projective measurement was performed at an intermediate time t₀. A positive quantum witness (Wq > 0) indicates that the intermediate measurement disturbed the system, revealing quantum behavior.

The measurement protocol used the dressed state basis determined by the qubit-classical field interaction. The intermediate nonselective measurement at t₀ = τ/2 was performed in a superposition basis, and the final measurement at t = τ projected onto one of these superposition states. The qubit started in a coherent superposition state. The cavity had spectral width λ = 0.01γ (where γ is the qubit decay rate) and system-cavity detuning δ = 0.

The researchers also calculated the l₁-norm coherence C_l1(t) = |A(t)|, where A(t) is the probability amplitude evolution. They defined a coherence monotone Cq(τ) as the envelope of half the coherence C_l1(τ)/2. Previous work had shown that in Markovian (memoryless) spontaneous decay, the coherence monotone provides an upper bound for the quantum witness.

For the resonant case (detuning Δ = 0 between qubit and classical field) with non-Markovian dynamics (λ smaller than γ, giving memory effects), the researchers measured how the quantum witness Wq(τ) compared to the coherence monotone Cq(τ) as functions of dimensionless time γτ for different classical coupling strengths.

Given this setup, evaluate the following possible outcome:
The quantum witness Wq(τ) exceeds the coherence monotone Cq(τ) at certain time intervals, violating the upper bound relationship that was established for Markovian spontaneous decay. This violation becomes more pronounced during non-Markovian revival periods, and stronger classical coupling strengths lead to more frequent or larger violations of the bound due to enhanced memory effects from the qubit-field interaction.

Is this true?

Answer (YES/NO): NO